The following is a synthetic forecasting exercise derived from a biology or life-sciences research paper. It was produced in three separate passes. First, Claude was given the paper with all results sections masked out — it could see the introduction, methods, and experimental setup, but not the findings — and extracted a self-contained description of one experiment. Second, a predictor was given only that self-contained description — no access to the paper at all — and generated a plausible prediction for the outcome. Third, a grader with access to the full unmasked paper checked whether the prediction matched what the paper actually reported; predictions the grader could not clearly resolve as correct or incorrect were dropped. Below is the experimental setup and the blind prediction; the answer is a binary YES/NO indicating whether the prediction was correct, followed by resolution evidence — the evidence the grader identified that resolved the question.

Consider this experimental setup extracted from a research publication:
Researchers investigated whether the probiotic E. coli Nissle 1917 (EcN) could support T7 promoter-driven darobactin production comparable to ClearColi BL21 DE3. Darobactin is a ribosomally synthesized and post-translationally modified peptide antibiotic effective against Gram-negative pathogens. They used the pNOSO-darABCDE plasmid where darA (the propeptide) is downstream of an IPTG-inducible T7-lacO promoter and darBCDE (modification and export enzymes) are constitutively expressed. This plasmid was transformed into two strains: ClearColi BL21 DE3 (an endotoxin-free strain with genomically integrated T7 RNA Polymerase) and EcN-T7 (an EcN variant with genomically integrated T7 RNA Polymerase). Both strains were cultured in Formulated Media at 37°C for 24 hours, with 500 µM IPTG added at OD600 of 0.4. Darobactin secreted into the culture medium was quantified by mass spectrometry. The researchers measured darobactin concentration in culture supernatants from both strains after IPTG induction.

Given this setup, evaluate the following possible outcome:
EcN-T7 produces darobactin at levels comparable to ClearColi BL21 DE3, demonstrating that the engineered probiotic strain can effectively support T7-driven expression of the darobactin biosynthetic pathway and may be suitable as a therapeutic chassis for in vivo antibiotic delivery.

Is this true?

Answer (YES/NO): NO